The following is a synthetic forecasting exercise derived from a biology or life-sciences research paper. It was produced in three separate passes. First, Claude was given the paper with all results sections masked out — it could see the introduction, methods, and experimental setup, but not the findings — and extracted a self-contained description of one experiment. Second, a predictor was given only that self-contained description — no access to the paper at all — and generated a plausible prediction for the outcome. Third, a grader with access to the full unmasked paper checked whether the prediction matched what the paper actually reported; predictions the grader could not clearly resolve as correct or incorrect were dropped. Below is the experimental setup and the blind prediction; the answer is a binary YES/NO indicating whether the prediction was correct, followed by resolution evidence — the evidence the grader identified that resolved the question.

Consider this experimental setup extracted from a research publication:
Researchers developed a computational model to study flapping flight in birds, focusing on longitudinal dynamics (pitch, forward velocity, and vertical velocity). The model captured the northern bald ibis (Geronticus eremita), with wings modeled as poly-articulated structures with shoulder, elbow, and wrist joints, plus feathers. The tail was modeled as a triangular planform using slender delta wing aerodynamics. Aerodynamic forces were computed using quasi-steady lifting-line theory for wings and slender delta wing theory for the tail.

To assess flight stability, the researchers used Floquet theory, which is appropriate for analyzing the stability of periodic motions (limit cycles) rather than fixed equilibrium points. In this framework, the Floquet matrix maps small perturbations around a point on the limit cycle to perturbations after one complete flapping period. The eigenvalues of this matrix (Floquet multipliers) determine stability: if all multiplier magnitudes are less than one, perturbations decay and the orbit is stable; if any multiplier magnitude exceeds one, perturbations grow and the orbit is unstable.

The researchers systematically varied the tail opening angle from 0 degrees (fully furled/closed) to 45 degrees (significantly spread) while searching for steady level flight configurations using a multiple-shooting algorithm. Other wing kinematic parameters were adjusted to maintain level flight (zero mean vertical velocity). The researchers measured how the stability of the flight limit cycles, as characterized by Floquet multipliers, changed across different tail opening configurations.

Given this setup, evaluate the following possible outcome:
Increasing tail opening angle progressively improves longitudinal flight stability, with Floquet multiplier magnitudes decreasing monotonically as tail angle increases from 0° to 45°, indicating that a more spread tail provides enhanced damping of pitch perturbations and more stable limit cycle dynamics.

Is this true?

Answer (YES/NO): NO